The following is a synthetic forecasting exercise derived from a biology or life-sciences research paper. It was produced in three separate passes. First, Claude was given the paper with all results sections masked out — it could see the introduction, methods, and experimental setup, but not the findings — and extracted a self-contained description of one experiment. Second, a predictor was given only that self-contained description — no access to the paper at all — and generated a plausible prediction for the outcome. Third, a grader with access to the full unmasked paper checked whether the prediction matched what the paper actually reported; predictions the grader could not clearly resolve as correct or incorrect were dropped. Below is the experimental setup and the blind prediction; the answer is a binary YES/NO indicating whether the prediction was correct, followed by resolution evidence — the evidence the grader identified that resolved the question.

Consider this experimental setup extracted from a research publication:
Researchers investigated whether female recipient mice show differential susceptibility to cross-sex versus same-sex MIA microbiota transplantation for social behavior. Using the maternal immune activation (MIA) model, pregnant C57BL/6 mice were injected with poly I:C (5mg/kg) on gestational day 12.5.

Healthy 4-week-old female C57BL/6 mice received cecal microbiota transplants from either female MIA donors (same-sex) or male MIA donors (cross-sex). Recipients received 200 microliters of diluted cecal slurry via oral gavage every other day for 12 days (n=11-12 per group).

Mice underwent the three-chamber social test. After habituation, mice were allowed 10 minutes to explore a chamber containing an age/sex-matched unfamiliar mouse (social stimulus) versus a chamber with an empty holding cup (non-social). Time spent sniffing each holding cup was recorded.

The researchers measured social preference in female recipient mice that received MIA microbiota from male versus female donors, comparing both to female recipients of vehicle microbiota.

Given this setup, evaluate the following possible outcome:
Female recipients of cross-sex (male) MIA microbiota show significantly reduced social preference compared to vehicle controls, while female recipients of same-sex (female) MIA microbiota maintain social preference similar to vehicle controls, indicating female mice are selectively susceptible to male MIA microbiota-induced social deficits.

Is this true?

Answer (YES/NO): NO